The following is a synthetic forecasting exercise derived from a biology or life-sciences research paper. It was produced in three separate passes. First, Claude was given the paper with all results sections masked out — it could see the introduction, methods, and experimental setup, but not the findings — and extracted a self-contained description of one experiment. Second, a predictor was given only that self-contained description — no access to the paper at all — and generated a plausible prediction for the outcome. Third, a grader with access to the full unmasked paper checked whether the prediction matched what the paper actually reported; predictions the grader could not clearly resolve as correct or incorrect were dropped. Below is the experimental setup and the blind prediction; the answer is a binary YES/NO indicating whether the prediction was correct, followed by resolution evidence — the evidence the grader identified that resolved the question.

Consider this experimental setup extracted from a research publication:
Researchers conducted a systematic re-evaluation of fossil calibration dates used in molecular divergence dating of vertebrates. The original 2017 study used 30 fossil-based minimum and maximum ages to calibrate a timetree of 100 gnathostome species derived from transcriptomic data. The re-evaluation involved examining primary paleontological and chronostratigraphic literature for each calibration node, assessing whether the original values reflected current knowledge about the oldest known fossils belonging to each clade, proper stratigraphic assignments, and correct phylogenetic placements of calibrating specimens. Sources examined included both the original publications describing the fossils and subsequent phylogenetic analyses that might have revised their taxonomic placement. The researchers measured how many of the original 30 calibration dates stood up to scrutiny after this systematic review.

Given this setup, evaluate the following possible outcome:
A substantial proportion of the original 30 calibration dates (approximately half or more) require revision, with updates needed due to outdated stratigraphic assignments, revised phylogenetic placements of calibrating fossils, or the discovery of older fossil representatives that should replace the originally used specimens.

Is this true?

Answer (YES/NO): YES